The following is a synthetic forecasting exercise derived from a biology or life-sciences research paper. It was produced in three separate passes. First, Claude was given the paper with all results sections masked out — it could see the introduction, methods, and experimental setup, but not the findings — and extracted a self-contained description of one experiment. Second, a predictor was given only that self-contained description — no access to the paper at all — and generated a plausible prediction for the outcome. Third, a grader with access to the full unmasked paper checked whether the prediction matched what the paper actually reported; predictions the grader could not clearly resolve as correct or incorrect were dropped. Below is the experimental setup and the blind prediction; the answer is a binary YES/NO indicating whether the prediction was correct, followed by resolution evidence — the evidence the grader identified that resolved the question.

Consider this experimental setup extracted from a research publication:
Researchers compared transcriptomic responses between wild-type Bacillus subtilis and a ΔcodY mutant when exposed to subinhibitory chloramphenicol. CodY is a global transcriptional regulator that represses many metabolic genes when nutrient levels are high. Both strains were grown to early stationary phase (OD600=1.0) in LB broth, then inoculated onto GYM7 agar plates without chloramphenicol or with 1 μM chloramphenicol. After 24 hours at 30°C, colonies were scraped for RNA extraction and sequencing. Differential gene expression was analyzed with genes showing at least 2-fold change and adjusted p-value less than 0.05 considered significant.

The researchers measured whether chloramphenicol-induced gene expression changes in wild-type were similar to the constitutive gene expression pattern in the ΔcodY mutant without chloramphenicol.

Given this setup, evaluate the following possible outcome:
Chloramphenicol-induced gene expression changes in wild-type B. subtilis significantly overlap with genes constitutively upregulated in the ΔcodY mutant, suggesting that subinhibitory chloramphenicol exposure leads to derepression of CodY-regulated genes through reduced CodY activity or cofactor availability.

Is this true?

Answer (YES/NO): NO